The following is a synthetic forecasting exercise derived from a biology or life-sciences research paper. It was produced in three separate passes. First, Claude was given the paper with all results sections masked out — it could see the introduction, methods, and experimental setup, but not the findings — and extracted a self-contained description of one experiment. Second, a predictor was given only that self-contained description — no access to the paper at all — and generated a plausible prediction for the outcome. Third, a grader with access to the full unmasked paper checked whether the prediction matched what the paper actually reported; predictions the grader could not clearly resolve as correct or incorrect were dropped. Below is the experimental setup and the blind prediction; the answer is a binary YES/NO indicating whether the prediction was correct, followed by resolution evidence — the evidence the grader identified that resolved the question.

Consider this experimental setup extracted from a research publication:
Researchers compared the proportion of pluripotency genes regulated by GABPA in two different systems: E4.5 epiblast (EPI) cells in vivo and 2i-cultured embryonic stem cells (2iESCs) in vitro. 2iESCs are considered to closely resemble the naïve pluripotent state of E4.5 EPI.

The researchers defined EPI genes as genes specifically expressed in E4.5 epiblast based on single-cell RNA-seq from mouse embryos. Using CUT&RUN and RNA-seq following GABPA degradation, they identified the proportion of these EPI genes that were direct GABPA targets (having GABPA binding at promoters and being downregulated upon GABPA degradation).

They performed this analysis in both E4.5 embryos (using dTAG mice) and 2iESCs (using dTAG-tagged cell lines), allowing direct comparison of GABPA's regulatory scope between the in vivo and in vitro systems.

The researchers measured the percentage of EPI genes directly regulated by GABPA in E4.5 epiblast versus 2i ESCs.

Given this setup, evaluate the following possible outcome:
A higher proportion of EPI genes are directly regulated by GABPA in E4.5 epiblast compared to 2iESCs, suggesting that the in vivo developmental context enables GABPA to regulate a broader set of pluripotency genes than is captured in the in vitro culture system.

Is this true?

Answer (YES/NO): YES